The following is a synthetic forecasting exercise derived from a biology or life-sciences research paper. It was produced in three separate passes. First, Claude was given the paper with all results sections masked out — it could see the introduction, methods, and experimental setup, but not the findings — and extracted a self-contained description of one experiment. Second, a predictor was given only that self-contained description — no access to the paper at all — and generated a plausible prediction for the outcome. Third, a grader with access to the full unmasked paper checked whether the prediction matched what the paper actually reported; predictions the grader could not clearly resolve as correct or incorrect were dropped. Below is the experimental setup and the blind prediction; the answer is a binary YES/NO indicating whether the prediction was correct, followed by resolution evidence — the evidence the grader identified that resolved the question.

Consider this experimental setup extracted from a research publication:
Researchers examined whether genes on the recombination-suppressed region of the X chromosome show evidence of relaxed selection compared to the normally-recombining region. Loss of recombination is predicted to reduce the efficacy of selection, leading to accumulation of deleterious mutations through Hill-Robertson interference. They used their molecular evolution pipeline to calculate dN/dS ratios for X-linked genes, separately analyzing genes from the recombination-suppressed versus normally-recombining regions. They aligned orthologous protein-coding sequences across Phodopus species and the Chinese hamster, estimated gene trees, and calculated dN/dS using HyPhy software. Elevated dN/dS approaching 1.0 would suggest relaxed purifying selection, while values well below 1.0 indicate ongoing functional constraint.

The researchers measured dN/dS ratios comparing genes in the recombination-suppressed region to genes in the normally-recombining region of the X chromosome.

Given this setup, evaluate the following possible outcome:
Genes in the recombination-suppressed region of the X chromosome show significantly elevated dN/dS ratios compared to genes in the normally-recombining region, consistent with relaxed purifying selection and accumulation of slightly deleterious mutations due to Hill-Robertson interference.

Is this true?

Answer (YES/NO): NO